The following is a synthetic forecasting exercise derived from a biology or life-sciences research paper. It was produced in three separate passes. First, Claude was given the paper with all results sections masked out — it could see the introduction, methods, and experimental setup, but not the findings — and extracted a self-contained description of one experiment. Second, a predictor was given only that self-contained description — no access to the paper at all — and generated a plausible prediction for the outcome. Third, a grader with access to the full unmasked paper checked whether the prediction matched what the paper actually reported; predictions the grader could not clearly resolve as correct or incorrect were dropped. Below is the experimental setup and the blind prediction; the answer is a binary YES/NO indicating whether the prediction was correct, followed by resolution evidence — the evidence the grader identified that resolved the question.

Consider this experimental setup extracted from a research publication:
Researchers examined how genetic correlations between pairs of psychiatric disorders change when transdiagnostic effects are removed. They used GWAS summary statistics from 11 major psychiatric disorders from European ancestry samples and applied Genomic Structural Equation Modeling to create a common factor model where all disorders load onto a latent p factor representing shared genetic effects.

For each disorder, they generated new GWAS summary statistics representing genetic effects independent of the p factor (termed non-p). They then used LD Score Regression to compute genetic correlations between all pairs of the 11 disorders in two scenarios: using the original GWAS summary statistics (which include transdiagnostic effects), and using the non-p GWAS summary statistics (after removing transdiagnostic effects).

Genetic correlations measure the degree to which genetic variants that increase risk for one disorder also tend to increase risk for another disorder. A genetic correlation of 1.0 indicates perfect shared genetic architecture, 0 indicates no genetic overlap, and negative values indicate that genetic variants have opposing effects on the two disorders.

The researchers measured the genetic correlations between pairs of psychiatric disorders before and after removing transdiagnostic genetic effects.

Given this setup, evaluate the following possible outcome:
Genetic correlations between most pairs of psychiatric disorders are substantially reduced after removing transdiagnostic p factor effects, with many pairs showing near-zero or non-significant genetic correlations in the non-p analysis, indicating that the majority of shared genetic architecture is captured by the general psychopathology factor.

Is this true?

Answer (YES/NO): YES